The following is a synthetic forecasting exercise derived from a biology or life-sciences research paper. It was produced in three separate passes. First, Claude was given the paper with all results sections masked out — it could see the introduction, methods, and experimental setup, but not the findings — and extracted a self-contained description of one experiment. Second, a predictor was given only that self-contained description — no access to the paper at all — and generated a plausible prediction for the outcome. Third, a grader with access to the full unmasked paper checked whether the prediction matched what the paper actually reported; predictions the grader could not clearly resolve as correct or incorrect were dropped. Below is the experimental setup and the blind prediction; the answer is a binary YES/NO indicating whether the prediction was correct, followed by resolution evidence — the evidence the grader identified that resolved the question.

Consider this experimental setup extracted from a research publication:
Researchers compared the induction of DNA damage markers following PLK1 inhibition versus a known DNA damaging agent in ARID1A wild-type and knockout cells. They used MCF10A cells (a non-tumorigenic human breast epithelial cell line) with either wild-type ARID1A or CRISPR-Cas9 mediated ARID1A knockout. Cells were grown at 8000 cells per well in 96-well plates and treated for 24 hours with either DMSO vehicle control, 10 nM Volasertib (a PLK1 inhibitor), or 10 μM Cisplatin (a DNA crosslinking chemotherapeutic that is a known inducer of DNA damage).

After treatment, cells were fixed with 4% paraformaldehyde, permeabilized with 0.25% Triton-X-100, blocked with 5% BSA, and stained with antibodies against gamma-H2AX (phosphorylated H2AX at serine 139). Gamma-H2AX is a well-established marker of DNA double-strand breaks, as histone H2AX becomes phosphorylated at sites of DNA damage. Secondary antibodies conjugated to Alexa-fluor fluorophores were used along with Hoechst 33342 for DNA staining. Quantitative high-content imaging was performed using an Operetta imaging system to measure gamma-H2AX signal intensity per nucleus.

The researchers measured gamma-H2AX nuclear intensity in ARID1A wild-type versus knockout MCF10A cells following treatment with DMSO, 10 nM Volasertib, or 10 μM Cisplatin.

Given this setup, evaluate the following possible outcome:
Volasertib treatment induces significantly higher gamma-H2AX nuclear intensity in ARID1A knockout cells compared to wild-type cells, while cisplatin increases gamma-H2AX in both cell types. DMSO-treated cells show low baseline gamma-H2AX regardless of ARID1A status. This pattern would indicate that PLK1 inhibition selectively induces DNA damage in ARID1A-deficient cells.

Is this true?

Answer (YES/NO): NO